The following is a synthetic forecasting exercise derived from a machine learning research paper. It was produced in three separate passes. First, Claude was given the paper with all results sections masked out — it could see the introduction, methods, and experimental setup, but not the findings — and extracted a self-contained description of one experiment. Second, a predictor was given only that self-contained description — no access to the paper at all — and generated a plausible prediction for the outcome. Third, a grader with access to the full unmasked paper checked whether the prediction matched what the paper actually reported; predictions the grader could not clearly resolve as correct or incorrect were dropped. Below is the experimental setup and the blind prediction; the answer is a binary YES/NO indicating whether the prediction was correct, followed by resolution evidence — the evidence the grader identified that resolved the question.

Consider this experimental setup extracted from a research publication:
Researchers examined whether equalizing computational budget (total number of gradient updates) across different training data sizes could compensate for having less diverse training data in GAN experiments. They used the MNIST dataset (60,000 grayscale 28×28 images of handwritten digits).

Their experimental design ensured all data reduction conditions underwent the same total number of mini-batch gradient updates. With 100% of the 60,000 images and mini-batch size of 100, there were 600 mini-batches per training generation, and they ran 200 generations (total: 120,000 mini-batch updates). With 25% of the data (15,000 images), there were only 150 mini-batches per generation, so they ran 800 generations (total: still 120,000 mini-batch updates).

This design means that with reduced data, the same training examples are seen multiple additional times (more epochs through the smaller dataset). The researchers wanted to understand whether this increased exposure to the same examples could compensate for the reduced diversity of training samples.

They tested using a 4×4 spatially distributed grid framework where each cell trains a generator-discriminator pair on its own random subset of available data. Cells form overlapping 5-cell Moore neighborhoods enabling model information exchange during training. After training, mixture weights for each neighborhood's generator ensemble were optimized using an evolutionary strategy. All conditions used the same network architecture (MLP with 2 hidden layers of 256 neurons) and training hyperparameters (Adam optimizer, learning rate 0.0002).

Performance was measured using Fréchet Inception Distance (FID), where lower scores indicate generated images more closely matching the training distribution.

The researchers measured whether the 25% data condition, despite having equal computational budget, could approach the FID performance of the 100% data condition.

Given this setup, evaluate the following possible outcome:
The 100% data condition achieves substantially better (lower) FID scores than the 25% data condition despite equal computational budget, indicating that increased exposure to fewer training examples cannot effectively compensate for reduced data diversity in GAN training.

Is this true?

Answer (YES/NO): YES